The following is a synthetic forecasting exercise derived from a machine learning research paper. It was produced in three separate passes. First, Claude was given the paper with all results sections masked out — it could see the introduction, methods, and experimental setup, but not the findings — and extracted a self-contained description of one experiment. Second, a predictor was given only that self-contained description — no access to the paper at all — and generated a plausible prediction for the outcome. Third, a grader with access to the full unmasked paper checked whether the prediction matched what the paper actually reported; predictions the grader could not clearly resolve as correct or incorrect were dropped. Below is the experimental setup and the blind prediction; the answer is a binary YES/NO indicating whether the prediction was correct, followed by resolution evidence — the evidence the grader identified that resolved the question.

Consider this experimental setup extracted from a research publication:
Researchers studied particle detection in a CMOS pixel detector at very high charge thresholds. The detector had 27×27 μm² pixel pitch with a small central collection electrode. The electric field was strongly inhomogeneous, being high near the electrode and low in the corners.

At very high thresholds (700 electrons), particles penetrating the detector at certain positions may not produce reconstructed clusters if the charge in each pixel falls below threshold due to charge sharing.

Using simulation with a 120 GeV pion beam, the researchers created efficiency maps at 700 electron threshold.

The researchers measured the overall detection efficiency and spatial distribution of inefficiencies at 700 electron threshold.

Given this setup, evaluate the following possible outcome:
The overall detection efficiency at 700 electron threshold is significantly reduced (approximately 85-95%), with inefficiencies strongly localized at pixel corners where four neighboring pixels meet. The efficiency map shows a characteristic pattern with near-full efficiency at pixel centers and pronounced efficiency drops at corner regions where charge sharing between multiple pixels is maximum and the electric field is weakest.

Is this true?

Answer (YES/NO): YES